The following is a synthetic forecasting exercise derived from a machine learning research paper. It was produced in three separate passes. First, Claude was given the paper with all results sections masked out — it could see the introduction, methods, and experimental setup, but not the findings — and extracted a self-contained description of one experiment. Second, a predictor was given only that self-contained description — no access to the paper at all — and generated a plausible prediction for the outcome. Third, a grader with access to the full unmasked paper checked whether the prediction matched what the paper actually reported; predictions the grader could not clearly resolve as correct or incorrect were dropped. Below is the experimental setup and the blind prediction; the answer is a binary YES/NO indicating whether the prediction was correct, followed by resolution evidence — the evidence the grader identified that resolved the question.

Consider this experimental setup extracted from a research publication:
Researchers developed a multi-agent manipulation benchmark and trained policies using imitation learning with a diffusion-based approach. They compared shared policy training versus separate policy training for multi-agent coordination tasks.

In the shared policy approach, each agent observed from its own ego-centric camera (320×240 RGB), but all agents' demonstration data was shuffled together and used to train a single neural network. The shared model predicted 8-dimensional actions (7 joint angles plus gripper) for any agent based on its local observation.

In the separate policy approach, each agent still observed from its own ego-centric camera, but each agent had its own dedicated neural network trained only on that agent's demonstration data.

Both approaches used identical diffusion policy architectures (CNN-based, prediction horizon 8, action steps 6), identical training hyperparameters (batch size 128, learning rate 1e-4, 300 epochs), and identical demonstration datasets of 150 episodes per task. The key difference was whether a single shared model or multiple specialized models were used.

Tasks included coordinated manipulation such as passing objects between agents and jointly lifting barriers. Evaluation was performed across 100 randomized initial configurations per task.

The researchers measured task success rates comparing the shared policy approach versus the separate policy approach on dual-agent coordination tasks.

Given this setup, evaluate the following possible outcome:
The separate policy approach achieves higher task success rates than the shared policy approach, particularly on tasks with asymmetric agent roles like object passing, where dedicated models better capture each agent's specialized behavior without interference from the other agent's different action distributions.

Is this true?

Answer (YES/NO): YES